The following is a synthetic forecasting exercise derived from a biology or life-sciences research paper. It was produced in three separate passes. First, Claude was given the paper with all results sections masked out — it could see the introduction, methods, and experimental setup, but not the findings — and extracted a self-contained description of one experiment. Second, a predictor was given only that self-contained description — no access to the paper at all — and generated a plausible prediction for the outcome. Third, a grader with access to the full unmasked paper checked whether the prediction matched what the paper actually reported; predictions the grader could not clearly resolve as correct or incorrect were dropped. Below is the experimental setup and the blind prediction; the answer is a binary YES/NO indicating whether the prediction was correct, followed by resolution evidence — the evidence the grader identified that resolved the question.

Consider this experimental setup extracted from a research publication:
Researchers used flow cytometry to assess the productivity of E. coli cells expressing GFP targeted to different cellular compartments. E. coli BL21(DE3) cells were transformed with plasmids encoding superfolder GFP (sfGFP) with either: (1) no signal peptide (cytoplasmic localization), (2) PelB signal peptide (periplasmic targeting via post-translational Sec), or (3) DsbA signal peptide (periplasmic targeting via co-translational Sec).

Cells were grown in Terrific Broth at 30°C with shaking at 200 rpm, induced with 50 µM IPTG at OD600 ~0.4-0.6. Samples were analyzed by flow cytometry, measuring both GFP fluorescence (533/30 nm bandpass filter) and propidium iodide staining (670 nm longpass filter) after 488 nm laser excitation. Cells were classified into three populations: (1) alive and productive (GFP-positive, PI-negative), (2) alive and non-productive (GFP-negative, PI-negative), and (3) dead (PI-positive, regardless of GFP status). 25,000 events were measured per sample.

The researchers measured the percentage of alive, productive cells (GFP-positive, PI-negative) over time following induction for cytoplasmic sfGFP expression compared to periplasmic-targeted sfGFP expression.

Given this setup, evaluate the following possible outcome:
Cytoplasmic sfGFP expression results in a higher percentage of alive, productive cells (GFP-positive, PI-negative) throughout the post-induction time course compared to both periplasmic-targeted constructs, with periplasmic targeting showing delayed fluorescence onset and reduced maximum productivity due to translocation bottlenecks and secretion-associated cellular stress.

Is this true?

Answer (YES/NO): YES